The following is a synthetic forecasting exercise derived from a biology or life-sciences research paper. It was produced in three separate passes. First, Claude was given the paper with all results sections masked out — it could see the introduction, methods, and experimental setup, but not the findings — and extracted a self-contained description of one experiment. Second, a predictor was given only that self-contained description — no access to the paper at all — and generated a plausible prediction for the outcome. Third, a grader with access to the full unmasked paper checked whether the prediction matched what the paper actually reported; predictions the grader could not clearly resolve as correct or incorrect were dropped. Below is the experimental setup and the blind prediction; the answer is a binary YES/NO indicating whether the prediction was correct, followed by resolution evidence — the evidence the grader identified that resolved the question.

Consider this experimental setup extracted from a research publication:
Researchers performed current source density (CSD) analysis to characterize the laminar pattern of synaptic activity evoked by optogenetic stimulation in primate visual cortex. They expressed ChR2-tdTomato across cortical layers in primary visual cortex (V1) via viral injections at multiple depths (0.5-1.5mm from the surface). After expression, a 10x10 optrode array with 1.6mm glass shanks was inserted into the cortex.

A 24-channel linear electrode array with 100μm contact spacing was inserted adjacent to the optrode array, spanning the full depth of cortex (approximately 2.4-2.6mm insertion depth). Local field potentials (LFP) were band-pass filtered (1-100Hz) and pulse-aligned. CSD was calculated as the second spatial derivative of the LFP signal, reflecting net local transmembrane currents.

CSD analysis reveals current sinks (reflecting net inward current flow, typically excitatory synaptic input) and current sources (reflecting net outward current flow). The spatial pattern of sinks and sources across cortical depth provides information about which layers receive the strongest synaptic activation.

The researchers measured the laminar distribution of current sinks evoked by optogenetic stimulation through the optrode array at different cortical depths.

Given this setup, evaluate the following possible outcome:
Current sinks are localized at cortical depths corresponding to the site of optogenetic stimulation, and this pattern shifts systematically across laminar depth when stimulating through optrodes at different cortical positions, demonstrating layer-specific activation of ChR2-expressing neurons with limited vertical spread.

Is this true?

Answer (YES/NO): YES